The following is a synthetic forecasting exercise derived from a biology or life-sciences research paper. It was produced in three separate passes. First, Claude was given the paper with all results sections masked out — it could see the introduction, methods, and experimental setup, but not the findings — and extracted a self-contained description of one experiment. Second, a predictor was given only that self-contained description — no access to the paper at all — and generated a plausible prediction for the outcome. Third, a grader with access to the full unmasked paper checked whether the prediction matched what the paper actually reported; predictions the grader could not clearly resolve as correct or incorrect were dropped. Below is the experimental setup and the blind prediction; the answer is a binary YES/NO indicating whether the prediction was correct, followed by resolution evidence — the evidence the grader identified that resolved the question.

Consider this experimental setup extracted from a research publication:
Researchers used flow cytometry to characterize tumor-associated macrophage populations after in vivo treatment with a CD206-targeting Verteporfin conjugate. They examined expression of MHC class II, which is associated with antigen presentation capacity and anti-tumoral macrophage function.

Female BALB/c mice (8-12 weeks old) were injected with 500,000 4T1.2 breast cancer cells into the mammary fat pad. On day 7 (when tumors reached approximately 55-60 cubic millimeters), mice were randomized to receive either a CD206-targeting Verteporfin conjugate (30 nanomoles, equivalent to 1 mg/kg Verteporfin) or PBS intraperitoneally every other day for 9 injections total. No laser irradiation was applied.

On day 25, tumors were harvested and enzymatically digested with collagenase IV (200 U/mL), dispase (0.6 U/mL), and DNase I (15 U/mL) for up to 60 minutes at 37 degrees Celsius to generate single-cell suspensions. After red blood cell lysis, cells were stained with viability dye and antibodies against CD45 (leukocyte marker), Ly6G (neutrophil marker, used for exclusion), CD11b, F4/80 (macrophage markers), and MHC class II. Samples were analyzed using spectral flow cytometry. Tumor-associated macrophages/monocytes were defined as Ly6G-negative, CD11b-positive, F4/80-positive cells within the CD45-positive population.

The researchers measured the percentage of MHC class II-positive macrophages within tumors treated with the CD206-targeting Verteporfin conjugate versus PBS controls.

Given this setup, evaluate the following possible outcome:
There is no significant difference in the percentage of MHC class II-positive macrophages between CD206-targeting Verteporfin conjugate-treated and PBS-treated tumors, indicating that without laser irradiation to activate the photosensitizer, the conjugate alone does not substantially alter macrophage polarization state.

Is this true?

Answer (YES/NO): NO